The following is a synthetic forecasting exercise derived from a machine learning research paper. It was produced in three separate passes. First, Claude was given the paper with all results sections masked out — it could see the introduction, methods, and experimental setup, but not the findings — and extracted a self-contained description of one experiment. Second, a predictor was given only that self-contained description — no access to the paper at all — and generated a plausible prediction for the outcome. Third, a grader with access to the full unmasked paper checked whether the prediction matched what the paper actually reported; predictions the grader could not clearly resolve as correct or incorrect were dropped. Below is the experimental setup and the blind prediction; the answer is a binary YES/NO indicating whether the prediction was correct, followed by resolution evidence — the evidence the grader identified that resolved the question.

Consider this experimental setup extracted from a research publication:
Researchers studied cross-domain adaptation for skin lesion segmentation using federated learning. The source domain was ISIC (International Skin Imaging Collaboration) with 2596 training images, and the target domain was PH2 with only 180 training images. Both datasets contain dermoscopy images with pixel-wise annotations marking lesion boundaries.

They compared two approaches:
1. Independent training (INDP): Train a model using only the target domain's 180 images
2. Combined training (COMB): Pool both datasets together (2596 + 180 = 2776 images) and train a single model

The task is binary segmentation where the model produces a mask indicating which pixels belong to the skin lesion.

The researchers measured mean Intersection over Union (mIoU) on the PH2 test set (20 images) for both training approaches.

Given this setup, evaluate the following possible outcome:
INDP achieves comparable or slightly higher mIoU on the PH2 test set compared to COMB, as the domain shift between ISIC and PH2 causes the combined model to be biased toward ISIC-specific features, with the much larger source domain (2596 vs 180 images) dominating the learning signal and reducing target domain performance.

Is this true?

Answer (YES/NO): YES